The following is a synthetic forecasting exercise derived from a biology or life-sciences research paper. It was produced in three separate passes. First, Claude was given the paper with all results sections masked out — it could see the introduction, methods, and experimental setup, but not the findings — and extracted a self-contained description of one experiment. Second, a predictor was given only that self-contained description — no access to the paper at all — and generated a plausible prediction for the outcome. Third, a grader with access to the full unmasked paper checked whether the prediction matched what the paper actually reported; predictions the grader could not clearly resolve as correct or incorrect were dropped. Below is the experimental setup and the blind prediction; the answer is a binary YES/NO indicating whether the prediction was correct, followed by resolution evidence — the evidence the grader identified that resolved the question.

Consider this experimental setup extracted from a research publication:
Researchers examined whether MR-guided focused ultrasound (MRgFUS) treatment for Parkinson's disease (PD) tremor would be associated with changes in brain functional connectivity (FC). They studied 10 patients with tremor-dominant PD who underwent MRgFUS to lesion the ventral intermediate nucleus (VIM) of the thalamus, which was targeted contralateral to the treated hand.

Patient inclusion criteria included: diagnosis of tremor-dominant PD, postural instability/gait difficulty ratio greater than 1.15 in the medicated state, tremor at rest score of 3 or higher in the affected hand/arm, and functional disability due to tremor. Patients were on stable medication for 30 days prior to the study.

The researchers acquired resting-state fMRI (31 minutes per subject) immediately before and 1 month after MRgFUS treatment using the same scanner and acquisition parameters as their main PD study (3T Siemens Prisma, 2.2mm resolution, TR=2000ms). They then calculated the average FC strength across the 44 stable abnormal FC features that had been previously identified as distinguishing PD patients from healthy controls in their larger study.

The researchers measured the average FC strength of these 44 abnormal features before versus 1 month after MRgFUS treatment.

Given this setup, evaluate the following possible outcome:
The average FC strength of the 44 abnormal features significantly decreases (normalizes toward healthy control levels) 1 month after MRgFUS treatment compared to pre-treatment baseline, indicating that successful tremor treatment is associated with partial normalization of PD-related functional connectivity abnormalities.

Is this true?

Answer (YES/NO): NO